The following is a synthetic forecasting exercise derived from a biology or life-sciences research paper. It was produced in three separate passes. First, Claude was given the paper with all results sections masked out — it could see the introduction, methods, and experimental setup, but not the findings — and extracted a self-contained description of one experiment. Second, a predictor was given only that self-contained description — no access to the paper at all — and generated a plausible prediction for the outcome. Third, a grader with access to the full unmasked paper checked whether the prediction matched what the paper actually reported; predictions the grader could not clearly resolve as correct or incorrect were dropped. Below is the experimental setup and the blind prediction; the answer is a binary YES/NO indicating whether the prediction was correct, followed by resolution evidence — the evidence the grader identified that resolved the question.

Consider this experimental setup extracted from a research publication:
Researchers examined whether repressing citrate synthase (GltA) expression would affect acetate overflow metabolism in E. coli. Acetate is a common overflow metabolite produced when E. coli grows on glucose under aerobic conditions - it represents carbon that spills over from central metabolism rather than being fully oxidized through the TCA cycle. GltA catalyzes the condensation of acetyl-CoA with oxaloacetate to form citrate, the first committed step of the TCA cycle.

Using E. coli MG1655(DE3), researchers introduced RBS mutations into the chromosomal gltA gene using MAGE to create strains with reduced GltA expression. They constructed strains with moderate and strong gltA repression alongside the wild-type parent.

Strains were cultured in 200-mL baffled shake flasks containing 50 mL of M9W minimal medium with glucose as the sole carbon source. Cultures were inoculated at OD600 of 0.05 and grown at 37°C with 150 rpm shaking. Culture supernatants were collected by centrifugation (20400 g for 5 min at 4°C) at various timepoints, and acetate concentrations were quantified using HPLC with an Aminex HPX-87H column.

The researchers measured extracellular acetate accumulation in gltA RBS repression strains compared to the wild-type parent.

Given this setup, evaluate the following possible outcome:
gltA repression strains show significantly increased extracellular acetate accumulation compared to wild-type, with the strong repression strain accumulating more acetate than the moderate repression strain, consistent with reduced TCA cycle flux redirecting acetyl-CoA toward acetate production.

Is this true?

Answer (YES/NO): YES